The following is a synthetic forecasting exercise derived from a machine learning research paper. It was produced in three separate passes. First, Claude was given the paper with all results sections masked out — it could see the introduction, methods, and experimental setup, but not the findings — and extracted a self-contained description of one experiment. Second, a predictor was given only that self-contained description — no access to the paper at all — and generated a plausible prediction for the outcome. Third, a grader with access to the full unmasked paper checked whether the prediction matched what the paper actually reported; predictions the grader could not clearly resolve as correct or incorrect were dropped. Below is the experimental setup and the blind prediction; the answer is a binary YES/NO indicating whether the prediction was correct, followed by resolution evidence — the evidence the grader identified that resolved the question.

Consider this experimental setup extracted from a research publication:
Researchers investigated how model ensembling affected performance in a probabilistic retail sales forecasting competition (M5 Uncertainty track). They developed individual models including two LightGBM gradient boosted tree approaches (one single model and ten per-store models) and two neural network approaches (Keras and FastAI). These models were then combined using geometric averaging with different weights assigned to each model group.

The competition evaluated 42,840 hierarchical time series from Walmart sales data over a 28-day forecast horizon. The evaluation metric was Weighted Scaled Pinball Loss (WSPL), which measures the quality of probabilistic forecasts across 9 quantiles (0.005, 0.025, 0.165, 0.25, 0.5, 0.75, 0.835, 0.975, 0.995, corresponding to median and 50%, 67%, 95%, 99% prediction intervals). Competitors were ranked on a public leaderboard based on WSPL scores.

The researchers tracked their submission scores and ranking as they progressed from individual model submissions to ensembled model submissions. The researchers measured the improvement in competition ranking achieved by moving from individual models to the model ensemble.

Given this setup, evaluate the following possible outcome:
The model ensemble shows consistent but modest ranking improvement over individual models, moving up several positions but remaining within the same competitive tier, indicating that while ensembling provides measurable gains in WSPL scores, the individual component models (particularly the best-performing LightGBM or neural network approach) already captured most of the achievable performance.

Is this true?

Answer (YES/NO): NO